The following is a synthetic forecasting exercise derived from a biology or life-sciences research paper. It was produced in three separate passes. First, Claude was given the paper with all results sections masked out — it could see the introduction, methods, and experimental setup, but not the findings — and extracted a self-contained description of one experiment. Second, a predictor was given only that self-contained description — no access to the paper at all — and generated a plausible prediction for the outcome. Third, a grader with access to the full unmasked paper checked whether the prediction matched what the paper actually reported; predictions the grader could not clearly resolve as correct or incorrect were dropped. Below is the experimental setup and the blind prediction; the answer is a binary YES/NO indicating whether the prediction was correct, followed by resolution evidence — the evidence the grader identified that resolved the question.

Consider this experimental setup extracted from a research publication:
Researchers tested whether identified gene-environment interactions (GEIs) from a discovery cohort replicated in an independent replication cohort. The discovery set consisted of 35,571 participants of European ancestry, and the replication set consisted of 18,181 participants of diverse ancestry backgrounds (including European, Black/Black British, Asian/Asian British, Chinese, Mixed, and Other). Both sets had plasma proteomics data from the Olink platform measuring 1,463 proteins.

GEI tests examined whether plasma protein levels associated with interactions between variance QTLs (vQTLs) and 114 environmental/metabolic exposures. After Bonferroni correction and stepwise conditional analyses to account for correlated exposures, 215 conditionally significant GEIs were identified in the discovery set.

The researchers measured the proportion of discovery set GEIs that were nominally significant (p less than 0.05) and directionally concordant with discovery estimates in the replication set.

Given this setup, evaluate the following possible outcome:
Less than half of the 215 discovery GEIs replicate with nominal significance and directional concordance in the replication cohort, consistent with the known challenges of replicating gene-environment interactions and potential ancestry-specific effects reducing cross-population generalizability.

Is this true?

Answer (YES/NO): NO